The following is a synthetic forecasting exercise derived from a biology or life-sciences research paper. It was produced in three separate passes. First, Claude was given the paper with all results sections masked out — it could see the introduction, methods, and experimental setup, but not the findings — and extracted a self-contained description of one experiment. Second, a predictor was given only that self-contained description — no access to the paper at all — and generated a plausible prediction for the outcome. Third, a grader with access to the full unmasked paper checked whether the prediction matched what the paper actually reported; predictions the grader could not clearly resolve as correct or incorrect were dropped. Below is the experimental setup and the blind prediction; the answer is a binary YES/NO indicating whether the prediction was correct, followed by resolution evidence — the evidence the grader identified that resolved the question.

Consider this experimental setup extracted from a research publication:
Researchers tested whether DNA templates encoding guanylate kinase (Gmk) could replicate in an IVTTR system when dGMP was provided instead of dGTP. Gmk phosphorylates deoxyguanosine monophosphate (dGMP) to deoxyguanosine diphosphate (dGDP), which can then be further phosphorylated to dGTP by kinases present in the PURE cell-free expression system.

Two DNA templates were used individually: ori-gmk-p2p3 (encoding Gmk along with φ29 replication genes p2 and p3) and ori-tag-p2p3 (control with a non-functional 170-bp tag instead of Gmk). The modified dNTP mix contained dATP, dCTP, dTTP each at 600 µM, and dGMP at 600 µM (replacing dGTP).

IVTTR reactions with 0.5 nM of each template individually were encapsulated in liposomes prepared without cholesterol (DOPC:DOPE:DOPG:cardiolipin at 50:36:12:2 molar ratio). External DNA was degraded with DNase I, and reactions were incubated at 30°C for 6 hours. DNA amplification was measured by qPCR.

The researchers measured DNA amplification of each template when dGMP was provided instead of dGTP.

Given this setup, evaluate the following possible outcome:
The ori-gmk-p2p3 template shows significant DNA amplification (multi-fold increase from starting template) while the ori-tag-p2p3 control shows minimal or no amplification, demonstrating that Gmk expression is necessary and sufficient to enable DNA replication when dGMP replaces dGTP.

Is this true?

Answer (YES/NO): YES